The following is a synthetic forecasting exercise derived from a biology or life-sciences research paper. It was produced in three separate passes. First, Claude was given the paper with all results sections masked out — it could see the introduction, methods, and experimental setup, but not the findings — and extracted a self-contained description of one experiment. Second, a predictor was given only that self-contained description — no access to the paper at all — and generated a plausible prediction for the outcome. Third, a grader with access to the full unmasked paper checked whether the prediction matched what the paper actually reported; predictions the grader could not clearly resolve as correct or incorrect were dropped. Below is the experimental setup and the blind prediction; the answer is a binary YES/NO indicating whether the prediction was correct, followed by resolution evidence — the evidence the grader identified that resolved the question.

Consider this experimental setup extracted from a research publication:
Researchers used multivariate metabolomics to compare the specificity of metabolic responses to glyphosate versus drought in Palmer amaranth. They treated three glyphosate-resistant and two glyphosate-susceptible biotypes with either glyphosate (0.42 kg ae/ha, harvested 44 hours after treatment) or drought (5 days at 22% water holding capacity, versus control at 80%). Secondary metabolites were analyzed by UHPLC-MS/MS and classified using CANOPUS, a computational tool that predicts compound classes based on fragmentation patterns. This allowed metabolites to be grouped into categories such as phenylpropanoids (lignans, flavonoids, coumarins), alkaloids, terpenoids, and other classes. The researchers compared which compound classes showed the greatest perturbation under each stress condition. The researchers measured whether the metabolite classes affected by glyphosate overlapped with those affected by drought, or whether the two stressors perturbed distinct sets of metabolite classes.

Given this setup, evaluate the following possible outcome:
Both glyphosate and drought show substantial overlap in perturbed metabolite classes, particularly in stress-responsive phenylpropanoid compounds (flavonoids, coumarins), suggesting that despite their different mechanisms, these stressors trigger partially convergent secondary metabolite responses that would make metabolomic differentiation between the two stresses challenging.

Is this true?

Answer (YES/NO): NO